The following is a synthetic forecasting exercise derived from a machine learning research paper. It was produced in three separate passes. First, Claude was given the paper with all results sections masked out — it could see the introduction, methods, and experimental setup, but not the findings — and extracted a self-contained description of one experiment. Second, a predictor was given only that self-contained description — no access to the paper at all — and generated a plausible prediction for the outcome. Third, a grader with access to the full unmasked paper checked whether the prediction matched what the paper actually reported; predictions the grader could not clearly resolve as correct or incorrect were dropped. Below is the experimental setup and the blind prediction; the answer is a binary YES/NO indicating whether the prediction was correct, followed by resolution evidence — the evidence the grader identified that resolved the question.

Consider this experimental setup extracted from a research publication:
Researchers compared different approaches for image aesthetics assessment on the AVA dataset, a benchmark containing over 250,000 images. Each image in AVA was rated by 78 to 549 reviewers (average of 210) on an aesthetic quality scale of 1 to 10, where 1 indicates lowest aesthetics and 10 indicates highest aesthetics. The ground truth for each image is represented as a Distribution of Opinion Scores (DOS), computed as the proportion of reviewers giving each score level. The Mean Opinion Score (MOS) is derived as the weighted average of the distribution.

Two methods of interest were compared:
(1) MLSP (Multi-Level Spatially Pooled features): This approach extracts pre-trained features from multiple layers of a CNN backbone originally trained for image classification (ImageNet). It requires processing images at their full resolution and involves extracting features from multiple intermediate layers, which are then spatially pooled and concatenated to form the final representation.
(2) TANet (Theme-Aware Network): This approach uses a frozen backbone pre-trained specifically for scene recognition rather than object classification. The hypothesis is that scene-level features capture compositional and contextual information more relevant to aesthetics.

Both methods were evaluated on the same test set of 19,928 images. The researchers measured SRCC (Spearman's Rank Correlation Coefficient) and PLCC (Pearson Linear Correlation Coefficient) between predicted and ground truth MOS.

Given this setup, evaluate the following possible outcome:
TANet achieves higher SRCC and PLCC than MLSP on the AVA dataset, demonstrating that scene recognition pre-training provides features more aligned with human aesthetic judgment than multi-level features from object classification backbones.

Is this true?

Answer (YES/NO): YES